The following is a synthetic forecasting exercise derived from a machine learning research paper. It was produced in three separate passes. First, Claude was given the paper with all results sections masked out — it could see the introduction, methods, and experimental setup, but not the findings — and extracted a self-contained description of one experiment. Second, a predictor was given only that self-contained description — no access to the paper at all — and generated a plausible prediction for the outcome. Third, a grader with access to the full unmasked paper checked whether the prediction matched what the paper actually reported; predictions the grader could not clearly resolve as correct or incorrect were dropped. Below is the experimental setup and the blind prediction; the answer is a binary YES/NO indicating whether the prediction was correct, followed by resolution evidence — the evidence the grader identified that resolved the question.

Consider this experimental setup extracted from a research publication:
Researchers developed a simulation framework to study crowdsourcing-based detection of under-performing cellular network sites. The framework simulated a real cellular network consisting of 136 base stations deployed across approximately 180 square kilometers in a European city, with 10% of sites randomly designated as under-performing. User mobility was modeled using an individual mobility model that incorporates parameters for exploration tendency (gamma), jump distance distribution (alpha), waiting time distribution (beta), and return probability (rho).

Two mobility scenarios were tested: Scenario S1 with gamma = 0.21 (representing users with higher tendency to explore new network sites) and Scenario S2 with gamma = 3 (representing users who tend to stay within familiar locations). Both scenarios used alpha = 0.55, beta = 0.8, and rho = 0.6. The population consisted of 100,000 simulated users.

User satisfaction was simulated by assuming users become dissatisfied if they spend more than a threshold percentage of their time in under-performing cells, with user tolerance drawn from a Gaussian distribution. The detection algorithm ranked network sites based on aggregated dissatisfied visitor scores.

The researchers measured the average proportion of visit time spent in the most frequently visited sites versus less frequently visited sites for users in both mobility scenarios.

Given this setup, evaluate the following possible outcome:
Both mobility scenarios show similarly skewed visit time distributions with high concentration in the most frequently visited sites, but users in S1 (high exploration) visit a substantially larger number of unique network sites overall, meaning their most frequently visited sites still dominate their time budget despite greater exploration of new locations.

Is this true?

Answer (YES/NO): NO